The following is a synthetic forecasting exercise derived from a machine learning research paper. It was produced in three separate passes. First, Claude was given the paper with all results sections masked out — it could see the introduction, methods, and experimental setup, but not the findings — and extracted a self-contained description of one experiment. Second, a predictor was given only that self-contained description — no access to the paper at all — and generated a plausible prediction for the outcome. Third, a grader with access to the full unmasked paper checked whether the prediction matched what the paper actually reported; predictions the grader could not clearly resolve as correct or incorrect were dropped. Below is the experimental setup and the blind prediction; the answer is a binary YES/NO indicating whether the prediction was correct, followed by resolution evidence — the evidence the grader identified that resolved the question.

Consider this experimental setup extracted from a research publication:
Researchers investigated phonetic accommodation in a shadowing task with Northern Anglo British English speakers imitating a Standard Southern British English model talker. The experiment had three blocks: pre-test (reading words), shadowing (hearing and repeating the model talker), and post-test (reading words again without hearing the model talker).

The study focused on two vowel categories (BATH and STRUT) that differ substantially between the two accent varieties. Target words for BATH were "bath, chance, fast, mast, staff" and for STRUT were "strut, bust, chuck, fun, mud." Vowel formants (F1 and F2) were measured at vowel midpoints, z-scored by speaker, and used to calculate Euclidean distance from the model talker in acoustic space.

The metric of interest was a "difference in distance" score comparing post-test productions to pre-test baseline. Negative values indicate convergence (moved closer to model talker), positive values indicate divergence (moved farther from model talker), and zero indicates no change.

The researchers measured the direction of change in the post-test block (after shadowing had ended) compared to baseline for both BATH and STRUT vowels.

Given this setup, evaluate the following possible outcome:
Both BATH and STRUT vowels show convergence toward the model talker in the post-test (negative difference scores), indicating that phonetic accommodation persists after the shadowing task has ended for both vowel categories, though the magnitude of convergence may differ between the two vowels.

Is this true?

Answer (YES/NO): NO